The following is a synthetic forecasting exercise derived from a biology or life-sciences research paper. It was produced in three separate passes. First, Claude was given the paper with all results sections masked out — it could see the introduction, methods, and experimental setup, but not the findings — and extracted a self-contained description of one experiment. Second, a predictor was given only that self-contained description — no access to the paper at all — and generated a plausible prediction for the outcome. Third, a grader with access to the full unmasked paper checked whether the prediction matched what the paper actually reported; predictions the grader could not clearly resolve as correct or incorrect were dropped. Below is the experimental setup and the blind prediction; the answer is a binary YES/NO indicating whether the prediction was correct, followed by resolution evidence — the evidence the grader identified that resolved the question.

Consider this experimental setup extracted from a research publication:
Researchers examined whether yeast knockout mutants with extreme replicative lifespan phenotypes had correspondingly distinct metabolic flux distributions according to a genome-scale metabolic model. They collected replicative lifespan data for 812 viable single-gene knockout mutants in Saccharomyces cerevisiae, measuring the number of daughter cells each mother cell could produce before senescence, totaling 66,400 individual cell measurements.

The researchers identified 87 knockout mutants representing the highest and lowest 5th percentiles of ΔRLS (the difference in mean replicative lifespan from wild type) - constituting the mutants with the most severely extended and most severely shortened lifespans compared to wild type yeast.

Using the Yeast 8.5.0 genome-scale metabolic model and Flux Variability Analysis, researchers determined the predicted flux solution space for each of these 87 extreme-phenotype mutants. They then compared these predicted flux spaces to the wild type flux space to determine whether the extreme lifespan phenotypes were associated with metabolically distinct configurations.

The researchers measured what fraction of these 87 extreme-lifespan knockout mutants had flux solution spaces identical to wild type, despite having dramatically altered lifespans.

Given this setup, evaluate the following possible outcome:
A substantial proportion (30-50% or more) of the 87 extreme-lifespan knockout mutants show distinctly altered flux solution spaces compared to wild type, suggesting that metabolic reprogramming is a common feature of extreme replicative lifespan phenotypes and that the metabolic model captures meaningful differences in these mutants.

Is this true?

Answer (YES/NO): YES